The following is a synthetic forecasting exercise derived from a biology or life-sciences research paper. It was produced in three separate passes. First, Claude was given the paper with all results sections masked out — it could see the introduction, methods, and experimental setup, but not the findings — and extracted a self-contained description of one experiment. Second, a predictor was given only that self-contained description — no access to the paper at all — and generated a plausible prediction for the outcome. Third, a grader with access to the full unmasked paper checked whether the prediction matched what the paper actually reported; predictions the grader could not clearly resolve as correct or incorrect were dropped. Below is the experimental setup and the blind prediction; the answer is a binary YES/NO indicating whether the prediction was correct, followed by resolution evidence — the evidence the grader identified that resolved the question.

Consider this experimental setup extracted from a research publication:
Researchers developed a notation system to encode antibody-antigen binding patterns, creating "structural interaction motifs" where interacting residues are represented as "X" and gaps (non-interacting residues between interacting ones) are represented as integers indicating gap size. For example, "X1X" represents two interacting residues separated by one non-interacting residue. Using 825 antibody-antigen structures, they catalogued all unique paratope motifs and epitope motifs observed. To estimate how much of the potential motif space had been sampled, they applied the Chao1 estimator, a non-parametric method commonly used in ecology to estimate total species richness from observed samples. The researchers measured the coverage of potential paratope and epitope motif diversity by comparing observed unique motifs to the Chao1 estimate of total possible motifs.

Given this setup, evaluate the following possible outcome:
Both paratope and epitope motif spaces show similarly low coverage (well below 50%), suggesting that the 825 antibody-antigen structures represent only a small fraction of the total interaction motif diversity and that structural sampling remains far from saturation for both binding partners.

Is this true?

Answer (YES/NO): NO